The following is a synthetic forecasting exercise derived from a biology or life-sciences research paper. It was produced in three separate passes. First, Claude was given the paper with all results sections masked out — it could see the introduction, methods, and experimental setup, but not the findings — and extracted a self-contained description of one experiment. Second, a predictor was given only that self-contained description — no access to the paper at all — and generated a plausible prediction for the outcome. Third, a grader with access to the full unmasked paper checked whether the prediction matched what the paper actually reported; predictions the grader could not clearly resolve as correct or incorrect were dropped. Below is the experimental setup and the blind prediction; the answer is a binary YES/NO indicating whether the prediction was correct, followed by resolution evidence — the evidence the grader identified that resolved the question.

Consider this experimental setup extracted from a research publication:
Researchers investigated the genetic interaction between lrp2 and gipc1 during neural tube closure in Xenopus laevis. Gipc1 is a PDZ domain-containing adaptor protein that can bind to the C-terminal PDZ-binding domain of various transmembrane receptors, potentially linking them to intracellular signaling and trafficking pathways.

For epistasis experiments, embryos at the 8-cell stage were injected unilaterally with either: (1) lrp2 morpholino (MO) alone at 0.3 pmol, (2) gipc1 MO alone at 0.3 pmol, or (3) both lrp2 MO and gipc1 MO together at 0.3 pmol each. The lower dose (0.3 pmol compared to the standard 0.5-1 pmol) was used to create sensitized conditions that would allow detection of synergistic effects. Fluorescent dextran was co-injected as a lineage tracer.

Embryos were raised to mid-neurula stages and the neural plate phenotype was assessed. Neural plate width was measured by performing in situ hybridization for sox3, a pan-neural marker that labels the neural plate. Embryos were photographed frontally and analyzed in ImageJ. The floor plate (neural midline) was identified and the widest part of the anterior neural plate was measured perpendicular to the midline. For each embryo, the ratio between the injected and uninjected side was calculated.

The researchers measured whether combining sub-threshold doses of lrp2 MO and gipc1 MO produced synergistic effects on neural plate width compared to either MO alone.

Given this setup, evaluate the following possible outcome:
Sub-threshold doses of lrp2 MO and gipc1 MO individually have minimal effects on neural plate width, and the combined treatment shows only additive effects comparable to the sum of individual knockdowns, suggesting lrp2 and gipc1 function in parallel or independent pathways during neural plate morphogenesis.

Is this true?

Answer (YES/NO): NO